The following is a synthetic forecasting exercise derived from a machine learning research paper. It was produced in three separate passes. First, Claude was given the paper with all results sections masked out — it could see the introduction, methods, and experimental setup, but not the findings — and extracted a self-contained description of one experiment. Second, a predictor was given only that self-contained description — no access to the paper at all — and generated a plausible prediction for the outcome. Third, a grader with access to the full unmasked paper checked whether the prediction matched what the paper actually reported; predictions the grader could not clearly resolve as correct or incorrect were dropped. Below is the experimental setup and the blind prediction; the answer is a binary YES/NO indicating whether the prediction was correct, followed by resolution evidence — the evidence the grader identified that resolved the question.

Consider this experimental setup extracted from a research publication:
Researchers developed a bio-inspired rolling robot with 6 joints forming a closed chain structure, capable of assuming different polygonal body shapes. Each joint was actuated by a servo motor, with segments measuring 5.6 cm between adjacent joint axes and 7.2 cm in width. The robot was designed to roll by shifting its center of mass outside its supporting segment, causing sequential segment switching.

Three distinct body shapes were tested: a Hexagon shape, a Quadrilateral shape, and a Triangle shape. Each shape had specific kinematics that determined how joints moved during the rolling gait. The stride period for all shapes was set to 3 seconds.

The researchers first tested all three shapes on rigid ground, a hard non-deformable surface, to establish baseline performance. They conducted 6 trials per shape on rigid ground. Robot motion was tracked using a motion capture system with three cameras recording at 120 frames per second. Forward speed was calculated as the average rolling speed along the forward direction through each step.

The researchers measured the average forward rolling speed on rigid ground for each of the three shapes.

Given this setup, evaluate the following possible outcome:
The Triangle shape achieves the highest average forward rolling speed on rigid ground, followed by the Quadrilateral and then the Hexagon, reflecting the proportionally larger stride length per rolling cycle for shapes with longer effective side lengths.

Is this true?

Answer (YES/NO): NO